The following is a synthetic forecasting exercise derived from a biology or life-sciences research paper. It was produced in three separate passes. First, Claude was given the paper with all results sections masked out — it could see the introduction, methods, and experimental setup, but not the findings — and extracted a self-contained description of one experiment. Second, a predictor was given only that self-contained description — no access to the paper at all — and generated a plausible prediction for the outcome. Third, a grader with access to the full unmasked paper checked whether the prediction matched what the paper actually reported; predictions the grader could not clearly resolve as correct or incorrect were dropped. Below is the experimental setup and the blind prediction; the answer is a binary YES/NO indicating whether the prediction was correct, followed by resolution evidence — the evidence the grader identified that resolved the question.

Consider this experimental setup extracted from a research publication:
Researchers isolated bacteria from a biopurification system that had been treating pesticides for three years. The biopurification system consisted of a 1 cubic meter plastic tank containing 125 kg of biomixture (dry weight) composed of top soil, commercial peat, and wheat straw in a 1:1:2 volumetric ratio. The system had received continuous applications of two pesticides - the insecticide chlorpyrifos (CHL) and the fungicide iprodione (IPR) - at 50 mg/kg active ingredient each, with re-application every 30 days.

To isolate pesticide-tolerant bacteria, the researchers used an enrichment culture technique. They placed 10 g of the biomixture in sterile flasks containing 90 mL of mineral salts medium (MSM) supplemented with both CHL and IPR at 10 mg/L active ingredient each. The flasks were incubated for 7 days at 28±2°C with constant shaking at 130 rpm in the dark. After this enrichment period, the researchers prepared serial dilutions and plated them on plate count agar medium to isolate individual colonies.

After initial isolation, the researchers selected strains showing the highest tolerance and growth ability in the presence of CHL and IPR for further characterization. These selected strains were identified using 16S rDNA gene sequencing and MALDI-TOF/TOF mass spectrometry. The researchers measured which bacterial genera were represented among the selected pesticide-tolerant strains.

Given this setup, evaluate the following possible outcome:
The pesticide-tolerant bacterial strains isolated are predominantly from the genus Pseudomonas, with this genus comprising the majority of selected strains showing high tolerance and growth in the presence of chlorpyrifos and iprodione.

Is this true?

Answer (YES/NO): NO